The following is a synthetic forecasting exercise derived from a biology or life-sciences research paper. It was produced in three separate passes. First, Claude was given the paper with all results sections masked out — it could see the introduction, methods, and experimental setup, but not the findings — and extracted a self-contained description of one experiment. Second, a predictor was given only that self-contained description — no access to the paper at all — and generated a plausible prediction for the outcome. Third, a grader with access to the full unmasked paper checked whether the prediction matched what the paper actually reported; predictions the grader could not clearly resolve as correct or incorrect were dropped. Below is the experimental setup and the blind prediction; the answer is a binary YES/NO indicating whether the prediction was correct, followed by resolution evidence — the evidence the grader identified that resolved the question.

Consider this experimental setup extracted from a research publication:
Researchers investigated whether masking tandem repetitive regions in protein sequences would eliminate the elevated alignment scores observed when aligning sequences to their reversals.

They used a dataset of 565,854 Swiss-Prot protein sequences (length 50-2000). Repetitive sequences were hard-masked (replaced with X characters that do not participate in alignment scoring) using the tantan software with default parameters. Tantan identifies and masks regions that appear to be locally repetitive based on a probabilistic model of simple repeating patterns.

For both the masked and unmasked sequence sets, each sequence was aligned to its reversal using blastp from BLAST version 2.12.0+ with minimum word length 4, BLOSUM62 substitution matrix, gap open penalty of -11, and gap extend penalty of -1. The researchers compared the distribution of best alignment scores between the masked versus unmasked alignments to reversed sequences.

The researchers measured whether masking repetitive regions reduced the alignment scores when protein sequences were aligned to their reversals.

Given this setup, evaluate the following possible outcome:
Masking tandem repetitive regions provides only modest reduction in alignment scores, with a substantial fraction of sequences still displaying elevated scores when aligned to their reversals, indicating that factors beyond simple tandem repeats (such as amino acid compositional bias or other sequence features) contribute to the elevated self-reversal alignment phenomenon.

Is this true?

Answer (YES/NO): NO